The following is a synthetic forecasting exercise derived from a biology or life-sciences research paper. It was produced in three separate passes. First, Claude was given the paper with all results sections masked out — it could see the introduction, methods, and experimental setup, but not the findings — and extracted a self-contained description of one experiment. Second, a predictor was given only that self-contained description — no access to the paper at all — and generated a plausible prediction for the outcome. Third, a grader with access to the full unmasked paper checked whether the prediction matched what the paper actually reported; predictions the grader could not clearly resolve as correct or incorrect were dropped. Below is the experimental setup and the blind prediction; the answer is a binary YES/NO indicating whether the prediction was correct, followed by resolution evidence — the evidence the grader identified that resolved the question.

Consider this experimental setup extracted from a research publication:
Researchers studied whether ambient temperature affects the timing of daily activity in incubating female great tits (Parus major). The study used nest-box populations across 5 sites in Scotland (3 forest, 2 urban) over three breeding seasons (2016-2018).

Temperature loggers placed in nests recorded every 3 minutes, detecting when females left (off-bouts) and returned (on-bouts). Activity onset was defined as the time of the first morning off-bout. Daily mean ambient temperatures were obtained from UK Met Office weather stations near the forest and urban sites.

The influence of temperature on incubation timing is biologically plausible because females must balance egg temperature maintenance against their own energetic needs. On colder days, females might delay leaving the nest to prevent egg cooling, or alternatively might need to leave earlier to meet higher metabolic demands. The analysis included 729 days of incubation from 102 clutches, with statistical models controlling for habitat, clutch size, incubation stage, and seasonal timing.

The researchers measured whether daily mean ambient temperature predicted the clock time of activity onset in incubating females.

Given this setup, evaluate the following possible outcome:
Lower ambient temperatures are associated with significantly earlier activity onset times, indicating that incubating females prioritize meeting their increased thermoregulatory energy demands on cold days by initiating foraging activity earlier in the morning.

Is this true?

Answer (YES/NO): NO